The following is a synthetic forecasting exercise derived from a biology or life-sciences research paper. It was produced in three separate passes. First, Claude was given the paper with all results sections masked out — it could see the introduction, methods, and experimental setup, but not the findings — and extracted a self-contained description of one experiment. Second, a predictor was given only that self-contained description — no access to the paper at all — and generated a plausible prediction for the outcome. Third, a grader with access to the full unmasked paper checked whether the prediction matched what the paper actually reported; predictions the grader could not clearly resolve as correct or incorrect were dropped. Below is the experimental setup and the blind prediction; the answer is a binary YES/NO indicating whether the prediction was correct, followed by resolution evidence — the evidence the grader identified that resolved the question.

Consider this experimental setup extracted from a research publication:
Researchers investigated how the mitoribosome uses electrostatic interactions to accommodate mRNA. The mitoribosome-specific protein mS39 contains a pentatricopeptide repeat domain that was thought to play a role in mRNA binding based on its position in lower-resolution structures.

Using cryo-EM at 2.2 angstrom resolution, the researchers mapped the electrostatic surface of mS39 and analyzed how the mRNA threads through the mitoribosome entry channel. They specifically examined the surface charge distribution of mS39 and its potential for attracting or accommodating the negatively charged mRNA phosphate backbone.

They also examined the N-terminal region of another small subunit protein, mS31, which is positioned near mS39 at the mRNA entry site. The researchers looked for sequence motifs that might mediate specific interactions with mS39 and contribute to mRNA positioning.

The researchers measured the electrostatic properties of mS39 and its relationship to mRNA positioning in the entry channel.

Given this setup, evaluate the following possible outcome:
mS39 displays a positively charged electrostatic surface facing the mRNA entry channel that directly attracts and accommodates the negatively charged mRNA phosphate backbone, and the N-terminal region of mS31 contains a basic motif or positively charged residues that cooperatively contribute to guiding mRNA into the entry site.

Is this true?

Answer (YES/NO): NO